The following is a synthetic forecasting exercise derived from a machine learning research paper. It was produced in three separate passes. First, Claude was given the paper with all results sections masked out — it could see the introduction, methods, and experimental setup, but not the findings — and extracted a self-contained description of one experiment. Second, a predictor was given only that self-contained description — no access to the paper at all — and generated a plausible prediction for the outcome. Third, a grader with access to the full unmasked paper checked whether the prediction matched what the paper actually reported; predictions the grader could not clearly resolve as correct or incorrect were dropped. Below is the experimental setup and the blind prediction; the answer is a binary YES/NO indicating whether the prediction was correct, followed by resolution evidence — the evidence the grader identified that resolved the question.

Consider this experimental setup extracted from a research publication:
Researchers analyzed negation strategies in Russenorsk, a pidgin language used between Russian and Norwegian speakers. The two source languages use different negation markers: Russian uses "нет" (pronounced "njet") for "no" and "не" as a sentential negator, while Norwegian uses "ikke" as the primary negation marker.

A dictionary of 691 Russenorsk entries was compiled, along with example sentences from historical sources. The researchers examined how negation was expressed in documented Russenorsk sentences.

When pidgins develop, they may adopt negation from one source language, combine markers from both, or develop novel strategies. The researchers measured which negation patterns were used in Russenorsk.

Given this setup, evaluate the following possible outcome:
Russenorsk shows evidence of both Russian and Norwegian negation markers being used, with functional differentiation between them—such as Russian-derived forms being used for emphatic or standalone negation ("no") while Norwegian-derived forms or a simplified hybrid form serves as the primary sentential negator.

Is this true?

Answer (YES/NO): NO